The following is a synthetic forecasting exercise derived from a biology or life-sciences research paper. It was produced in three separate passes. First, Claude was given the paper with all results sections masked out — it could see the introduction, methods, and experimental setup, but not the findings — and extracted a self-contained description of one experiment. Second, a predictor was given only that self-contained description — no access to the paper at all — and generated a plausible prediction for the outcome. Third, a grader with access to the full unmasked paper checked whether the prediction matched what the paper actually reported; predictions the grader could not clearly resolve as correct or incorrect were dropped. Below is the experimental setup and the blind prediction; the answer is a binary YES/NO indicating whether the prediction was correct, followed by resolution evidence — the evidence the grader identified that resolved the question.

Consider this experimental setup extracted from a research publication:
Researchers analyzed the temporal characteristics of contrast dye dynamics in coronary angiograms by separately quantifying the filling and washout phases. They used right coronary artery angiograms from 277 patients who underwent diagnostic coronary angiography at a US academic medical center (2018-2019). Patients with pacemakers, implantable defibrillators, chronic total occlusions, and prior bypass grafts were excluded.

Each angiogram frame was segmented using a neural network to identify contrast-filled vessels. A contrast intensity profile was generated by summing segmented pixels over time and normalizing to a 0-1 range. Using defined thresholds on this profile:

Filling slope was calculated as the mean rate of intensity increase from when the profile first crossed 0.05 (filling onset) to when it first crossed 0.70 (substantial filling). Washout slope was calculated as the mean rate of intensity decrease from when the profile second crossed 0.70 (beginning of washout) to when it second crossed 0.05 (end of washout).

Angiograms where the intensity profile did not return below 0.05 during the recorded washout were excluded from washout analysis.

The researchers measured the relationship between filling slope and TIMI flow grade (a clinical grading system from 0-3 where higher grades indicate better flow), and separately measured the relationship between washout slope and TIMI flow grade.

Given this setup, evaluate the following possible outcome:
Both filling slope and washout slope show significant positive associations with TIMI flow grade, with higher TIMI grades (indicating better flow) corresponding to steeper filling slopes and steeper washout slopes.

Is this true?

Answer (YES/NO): NO